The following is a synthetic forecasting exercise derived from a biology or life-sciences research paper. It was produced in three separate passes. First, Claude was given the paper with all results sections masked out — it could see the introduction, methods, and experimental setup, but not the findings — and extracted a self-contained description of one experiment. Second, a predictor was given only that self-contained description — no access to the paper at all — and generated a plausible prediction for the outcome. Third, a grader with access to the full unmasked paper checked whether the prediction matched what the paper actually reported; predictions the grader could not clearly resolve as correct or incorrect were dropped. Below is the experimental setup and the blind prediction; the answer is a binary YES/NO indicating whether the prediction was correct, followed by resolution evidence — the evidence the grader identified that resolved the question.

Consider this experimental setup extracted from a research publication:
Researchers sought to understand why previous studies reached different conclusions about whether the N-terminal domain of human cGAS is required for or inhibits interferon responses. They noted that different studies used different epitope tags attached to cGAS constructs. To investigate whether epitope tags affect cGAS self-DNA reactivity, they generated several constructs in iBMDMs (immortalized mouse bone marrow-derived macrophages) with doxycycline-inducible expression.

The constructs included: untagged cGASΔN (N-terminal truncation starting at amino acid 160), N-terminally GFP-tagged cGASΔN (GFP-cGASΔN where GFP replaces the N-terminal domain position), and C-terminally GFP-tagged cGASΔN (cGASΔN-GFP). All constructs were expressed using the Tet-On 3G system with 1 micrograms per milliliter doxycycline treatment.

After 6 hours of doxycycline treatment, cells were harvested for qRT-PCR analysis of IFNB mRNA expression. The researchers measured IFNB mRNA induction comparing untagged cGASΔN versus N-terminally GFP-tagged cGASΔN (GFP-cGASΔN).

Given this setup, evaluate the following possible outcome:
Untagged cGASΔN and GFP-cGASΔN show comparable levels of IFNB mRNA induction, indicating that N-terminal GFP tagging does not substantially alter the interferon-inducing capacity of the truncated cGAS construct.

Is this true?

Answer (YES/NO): NO